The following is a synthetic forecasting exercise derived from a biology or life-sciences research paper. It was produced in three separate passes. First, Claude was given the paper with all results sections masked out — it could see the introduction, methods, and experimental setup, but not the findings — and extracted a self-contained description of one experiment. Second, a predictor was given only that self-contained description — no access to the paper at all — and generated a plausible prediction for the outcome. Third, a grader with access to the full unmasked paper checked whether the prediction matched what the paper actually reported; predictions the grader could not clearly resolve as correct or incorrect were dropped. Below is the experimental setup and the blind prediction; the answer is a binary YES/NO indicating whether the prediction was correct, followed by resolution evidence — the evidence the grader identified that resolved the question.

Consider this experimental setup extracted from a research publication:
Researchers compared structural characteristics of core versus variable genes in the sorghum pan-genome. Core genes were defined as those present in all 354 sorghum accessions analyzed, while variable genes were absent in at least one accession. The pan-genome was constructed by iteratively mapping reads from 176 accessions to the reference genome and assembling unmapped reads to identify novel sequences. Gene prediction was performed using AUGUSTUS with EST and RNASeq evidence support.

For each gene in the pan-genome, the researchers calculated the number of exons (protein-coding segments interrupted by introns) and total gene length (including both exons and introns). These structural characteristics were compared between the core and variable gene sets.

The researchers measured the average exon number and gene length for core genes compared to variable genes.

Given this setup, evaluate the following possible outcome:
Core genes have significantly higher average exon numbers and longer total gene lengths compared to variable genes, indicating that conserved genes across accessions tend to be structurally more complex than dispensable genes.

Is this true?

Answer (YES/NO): YES